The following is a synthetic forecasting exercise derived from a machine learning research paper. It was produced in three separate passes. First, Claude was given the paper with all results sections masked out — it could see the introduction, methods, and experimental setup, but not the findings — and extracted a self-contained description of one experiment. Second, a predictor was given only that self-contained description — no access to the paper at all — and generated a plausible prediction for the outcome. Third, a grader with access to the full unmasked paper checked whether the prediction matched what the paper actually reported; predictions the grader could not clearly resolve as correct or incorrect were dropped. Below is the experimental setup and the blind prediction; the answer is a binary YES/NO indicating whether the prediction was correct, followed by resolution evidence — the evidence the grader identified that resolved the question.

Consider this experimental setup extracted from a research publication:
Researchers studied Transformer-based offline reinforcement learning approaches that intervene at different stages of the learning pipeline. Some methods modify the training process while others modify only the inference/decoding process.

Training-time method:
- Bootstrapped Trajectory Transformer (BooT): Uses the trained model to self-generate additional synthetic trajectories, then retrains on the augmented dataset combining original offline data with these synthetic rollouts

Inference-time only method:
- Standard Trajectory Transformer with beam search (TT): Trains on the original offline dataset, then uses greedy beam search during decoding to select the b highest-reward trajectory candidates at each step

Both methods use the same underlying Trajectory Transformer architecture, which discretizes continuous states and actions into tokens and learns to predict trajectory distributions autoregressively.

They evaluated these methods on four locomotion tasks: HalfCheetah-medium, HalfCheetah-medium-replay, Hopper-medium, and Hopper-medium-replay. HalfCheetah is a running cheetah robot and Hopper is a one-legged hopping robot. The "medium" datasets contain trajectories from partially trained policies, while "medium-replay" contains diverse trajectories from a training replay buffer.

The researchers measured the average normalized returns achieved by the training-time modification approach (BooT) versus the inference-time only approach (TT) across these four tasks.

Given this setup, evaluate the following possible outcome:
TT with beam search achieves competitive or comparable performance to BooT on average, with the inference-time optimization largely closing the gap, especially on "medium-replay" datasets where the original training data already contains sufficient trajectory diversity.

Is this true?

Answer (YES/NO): NO